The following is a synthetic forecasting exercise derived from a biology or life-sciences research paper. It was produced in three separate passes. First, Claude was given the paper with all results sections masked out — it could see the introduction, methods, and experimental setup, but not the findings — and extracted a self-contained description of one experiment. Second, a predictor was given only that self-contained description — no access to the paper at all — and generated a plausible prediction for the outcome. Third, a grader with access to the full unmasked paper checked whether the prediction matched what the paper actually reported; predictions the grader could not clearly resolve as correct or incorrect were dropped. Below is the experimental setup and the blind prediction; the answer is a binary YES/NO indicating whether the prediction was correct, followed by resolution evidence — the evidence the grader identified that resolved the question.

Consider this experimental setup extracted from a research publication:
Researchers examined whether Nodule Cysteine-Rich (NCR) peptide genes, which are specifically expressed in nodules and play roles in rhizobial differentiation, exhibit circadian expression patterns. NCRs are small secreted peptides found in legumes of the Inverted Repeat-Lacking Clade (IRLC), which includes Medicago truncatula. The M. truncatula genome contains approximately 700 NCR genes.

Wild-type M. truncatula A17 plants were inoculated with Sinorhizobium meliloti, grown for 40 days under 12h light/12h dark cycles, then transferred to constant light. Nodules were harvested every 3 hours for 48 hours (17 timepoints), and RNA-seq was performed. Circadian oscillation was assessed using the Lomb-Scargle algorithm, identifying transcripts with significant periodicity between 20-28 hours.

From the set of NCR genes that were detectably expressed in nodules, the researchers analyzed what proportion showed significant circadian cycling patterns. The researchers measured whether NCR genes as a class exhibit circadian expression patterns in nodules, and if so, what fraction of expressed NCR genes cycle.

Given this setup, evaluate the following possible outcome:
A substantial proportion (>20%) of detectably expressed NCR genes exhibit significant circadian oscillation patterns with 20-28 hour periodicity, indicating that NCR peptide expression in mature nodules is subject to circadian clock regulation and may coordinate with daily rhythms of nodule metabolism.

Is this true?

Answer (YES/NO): NO